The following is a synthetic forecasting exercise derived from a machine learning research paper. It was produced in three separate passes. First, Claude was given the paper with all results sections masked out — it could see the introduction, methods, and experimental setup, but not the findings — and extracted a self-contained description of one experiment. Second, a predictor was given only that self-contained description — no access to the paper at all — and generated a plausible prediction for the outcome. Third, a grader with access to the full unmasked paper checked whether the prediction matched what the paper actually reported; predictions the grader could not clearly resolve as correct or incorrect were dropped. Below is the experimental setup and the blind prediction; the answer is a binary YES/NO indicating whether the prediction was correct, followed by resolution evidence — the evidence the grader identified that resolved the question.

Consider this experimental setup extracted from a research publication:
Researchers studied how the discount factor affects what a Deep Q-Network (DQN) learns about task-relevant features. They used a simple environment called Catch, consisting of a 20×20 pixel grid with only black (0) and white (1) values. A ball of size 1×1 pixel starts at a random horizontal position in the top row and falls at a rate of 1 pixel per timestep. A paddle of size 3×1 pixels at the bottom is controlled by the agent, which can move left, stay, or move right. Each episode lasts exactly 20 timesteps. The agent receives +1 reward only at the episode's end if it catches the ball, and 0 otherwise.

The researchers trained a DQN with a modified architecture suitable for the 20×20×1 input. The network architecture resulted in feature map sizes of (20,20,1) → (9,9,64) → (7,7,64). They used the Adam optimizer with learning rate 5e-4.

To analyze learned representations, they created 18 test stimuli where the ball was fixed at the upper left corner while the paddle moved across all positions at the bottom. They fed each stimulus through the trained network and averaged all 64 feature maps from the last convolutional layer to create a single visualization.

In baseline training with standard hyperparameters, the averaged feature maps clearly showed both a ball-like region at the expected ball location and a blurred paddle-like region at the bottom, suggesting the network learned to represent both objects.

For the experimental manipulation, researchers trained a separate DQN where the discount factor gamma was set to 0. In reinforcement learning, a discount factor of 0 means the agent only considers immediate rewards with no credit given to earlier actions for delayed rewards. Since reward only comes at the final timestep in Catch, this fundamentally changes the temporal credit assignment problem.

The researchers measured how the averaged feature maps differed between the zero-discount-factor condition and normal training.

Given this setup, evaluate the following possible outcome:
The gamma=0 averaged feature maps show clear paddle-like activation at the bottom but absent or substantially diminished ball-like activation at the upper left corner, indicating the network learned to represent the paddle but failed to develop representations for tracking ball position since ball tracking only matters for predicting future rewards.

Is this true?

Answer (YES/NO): NO